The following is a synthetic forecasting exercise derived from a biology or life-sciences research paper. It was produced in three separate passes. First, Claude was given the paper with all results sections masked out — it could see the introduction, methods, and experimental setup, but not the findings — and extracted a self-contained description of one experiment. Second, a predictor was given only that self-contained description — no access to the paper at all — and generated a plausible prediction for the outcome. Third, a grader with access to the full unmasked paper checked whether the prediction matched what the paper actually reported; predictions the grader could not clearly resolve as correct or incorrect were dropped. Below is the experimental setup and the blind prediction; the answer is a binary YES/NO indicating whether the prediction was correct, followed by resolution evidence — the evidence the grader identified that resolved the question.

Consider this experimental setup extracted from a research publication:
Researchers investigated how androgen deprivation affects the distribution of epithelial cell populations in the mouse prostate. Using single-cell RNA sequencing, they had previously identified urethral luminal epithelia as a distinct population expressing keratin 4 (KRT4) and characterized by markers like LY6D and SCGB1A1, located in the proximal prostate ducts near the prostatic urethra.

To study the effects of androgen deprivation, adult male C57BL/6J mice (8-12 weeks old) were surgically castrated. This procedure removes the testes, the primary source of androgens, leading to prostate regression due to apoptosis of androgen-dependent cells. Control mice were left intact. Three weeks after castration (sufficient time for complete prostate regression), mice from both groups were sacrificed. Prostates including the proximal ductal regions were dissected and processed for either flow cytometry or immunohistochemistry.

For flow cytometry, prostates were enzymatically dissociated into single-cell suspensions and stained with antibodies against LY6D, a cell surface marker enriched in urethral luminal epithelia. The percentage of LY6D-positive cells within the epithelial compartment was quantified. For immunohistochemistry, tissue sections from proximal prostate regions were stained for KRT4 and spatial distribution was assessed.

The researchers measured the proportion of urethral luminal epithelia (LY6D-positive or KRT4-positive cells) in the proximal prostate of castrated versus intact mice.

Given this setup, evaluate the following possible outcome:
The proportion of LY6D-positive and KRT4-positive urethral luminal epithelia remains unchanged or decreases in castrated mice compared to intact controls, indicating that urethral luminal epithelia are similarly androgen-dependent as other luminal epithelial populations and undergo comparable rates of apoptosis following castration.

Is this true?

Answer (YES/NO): NO